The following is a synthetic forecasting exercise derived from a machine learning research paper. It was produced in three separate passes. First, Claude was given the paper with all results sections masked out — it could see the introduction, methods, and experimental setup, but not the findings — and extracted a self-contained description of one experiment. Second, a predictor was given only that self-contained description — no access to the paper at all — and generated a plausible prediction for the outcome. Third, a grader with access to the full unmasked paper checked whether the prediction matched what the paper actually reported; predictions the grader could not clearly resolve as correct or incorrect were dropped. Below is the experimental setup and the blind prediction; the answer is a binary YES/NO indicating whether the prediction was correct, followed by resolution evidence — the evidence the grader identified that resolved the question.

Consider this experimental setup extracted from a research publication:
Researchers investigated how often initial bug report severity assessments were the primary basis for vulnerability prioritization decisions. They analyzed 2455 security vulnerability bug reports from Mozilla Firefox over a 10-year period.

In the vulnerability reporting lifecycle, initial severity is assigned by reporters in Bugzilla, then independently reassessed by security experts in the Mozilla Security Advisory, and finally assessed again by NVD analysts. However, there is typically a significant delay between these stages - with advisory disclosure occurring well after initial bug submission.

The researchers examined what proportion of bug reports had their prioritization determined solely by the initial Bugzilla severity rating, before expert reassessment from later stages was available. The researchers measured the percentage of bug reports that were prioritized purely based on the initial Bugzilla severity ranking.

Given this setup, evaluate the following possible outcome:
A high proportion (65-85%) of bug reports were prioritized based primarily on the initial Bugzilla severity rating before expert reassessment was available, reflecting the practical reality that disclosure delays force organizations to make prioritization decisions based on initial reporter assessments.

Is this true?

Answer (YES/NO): NO